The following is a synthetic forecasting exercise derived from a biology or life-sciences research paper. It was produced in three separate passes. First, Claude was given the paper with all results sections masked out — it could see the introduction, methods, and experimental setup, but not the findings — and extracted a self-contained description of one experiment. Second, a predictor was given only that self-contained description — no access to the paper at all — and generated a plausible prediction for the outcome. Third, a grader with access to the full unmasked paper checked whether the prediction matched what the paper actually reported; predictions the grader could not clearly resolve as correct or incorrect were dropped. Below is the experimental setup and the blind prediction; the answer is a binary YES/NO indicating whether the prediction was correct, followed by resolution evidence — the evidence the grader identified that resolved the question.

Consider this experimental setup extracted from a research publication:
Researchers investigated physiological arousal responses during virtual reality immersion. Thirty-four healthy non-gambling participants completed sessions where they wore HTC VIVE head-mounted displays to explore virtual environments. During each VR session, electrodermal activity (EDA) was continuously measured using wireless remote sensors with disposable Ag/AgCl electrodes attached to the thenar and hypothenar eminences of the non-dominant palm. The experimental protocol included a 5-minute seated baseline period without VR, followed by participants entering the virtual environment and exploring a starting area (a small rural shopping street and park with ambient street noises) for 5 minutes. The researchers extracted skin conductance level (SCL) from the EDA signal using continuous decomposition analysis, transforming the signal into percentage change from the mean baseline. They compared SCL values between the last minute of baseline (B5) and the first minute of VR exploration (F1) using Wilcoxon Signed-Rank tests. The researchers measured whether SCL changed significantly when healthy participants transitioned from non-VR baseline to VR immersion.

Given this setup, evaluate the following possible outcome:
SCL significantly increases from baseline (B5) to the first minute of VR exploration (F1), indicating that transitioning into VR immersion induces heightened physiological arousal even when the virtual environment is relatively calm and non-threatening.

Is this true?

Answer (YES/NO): YES